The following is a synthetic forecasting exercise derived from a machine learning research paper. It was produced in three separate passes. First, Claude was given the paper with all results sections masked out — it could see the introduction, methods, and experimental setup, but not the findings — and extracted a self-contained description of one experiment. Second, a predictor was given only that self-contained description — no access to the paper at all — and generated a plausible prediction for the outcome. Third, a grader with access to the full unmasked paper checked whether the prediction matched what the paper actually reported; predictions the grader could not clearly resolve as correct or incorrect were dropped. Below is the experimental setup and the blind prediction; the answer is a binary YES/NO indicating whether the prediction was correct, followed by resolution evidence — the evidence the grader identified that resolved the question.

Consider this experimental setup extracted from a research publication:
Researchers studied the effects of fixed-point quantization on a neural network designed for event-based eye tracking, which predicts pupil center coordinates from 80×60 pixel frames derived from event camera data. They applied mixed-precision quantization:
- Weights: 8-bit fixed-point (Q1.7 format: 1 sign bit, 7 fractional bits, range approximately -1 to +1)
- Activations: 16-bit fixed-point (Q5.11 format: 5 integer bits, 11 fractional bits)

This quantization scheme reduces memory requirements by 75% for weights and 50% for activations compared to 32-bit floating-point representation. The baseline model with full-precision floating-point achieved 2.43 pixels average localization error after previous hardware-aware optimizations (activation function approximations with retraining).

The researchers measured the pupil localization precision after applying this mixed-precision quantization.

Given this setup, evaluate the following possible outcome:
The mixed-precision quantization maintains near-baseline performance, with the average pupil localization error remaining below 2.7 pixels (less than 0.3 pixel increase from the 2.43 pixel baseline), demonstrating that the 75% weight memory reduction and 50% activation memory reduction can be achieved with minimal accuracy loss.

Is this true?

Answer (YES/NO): YES